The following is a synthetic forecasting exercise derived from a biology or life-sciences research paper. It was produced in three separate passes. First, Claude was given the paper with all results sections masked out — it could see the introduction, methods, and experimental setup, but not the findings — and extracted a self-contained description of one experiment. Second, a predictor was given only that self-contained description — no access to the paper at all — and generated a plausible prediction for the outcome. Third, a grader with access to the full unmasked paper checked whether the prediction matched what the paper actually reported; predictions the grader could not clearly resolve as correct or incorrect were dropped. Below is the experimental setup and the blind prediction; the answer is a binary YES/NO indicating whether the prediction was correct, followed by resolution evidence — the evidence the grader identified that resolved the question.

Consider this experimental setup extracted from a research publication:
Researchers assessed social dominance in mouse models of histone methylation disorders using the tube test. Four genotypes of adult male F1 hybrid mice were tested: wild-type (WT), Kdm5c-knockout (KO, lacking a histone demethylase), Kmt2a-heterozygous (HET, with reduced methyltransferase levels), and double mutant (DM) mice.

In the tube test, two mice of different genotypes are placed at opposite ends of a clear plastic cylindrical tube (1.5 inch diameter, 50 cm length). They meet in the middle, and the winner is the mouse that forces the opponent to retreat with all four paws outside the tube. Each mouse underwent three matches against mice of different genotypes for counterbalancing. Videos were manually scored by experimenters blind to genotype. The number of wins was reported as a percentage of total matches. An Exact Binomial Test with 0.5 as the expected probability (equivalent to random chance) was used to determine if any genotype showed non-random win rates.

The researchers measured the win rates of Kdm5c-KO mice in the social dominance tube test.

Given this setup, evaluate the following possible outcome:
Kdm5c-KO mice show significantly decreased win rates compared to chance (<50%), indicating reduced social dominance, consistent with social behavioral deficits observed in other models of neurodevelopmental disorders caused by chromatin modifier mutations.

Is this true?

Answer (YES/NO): NO